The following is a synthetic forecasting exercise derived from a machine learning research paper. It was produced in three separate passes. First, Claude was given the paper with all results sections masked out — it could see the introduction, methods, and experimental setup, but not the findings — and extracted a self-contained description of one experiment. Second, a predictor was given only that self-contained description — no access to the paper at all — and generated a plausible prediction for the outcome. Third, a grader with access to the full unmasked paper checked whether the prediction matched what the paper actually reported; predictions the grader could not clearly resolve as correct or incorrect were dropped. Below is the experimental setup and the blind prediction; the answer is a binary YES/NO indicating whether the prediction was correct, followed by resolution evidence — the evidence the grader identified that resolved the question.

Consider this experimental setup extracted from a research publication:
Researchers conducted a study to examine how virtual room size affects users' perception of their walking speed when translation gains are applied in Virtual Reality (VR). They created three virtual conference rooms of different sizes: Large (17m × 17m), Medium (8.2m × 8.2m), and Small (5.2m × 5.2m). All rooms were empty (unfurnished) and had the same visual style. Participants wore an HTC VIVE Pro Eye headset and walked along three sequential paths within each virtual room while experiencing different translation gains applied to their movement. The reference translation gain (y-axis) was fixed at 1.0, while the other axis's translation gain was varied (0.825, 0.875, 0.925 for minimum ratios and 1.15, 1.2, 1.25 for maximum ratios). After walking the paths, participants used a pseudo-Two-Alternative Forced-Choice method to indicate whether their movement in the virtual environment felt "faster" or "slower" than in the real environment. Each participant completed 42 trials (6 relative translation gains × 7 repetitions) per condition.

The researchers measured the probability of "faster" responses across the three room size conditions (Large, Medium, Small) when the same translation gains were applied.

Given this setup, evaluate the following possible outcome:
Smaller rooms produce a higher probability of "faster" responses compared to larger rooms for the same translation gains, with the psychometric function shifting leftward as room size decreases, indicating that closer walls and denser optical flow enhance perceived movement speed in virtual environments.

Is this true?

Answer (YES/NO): YES